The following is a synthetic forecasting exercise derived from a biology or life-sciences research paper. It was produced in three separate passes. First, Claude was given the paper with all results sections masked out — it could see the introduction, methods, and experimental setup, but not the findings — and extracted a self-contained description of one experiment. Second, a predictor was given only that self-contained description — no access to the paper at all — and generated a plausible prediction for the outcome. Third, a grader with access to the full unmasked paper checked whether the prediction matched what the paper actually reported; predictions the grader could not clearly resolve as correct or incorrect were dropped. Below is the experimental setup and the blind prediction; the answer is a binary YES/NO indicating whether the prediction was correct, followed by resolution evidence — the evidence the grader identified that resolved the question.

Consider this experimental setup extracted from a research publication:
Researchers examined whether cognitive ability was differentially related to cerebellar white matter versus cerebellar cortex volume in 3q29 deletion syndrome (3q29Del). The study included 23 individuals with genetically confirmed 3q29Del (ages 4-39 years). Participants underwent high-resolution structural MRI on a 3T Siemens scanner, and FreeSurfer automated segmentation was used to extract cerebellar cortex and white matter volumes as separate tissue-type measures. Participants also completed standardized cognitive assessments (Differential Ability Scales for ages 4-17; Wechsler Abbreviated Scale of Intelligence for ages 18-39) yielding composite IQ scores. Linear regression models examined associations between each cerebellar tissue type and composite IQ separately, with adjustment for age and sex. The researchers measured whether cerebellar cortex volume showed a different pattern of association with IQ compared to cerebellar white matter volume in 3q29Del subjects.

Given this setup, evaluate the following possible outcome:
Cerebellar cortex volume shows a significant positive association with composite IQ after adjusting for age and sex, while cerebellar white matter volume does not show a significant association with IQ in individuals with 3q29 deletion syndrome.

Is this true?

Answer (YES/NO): NO